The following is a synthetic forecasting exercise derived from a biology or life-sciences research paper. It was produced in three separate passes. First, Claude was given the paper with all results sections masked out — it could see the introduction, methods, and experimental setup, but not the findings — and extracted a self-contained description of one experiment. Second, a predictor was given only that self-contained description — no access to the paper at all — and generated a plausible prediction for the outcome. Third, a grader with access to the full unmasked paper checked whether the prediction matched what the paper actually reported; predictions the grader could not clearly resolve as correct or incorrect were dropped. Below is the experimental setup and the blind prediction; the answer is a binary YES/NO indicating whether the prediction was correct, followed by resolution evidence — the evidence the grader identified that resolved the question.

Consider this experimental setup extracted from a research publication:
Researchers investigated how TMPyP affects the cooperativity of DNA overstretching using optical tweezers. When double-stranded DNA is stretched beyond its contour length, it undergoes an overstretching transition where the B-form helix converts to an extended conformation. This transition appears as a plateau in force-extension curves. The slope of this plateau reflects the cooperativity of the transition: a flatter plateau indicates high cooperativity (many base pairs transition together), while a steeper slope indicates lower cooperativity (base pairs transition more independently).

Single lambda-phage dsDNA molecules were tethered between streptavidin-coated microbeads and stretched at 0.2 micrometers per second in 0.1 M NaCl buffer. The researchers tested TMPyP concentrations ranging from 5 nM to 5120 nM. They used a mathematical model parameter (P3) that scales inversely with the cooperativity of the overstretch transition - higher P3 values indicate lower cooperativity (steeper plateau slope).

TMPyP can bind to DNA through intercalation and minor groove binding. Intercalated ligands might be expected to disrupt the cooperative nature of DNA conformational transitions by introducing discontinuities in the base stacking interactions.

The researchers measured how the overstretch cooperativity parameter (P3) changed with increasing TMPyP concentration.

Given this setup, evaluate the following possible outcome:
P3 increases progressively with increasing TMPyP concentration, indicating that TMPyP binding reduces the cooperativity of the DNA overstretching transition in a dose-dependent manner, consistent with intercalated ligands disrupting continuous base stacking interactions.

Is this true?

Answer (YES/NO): YES